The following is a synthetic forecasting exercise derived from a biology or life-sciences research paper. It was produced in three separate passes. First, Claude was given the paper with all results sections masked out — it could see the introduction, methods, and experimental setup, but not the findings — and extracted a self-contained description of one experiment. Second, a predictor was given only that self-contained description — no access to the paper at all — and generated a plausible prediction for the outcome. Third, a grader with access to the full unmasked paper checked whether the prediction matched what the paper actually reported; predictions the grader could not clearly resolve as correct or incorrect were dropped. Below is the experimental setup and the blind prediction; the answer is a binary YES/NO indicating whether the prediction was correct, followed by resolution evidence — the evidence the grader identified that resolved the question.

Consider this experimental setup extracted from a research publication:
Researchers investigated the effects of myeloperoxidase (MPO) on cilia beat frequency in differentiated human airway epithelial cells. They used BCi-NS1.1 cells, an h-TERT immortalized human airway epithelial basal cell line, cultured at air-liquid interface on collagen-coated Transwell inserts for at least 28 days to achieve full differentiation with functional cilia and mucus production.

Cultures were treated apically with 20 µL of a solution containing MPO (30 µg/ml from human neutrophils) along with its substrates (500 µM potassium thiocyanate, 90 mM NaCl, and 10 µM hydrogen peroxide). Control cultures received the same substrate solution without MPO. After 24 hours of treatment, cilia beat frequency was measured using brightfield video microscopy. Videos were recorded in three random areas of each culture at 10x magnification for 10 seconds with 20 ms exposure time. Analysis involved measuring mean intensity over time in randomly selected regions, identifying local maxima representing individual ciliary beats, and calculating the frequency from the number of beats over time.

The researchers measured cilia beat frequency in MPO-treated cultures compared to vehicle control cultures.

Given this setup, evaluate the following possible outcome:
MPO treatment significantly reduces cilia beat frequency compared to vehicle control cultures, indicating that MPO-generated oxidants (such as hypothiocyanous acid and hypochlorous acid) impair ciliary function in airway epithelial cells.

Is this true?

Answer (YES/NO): NO